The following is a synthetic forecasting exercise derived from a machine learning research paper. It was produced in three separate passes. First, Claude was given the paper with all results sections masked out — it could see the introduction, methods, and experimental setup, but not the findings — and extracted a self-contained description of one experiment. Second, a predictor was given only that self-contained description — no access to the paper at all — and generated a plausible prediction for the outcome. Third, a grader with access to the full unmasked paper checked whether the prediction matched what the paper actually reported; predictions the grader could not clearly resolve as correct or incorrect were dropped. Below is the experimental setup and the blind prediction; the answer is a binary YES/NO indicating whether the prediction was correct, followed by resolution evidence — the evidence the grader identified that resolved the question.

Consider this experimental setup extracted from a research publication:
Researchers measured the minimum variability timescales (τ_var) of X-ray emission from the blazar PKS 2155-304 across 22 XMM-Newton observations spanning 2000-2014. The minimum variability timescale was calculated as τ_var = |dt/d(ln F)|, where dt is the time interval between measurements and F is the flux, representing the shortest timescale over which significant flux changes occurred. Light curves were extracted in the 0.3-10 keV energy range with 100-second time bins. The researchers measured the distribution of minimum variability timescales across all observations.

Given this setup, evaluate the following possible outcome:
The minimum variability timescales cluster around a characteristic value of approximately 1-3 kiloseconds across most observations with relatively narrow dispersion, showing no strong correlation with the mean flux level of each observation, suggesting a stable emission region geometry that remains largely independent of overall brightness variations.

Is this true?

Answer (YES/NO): NO